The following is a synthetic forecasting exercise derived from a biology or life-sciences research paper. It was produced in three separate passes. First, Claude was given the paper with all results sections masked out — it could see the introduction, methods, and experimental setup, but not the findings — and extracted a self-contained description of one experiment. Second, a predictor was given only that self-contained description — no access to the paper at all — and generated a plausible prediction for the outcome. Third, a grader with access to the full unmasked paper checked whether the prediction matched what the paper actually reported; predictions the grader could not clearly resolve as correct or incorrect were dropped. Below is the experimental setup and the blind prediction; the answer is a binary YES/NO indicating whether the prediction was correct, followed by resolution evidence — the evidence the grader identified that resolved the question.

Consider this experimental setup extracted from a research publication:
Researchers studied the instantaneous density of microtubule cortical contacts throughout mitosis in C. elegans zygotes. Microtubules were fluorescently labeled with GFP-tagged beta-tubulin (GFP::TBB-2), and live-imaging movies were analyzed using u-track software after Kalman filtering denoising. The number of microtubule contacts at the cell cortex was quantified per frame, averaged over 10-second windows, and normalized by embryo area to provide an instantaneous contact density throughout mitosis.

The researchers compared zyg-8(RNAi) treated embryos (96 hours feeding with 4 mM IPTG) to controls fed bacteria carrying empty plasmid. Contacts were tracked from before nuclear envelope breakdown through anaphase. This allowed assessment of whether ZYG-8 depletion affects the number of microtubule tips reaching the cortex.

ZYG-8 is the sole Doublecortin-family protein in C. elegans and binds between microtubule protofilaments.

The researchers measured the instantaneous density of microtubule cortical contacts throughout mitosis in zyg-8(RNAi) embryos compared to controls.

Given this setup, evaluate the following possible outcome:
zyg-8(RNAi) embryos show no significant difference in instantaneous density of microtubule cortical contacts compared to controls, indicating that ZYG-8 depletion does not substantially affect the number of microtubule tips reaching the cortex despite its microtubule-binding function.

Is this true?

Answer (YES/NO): NO